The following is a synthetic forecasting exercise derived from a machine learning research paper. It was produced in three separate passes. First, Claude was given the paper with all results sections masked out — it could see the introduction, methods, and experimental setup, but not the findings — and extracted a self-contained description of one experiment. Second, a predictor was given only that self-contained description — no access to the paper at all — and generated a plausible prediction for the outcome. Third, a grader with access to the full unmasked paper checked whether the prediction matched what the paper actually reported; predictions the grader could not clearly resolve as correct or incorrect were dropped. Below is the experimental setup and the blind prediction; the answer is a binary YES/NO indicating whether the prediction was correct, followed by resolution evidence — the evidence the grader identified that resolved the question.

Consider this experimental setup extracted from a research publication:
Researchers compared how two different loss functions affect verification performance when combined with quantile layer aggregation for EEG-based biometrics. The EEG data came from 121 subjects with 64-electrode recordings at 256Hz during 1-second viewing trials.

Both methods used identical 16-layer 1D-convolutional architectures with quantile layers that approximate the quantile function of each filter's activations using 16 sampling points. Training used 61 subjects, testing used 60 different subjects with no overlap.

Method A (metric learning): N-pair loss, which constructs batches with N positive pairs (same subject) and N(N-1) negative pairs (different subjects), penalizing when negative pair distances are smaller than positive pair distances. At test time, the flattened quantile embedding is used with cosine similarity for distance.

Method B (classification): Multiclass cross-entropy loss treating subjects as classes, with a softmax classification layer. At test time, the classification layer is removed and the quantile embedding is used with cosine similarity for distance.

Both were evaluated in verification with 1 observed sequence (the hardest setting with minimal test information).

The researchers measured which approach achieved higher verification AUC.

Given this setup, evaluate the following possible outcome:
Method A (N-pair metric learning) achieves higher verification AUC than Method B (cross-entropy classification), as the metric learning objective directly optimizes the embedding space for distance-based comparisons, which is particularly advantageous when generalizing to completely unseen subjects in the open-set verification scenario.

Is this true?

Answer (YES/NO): YES